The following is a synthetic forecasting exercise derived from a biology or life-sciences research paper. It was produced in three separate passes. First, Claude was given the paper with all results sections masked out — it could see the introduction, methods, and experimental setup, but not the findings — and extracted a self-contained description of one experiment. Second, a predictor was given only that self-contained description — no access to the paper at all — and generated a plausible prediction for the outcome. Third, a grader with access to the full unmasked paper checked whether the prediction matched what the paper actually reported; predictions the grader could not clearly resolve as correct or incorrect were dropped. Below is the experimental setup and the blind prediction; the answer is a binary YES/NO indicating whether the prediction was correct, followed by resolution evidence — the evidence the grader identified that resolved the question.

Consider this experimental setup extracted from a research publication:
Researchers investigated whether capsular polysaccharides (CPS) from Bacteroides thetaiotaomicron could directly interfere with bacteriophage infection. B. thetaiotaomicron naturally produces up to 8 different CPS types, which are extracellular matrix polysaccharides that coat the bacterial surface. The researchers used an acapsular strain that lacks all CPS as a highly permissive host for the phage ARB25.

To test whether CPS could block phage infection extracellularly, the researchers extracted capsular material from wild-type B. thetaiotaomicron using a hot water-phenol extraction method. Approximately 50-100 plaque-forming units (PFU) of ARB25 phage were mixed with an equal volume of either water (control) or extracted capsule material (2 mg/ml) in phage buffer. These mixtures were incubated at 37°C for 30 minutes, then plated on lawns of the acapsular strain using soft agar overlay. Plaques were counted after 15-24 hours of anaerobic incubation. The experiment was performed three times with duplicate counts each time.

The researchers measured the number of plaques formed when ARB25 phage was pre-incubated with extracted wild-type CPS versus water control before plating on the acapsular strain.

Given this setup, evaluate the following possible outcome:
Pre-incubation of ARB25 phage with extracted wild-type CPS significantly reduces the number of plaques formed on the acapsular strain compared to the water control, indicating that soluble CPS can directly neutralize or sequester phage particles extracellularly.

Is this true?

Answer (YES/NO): NO